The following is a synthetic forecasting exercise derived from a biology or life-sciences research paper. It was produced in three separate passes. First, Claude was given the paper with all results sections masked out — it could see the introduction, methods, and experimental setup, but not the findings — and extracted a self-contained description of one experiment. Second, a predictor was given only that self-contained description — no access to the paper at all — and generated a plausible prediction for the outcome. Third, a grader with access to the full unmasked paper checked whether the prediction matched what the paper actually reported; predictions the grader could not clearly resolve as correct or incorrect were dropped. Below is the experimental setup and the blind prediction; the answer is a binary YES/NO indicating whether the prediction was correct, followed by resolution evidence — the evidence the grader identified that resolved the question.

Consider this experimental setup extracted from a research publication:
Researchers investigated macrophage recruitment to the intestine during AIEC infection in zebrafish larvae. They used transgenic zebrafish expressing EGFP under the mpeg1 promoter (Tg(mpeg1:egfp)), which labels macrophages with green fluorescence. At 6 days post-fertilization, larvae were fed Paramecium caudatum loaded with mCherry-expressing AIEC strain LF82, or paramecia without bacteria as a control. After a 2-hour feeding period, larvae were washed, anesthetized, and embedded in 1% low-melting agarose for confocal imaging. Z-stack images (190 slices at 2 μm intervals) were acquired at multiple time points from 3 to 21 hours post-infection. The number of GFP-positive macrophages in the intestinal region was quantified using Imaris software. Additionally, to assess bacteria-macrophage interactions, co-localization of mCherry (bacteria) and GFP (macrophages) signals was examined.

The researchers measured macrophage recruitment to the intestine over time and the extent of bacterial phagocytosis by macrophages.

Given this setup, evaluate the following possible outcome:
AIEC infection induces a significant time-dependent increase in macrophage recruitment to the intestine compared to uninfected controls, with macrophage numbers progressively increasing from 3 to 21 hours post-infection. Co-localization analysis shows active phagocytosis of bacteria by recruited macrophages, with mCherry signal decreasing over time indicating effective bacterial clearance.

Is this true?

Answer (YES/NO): NO